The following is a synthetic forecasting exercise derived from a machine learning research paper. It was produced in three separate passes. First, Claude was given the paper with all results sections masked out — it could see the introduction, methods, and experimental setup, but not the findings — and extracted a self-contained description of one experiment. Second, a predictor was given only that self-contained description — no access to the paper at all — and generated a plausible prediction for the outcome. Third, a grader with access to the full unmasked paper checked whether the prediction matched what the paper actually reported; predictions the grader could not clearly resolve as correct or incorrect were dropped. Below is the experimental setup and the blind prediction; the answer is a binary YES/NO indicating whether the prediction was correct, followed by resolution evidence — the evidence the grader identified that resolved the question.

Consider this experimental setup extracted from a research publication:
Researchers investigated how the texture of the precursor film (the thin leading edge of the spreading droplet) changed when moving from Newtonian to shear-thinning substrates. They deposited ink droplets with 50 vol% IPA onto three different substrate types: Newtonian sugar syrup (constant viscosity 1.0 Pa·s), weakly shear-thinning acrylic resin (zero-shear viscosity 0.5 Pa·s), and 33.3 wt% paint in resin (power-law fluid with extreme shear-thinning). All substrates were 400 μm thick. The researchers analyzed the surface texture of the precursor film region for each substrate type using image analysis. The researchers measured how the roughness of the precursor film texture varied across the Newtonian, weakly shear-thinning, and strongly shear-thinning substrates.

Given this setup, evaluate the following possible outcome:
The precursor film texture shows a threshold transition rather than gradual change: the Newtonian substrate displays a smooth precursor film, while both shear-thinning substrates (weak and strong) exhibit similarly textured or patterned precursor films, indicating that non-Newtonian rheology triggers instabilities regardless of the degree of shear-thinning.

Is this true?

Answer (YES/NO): NO